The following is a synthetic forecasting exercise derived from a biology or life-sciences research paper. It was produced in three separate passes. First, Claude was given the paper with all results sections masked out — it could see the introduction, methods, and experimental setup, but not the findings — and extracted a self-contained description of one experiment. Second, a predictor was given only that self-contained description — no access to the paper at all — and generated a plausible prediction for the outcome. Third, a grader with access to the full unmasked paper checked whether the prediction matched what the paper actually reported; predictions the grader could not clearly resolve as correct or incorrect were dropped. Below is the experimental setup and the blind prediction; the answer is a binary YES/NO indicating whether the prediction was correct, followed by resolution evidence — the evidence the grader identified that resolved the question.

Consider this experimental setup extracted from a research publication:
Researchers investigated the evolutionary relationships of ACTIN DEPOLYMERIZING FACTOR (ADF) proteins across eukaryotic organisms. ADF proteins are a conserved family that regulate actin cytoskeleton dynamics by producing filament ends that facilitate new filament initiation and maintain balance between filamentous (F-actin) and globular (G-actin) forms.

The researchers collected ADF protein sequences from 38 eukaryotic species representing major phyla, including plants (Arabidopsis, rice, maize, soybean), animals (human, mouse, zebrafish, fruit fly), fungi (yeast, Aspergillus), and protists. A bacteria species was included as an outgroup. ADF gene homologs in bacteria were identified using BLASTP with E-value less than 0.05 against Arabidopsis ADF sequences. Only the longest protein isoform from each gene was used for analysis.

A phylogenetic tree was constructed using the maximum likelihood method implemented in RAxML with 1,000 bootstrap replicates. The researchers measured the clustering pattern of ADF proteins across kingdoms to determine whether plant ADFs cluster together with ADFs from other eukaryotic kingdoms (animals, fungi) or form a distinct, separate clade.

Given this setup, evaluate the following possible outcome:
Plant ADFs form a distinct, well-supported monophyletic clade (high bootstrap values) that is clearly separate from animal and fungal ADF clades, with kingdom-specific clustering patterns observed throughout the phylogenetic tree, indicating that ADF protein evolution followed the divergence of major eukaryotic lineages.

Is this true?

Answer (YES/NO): NO